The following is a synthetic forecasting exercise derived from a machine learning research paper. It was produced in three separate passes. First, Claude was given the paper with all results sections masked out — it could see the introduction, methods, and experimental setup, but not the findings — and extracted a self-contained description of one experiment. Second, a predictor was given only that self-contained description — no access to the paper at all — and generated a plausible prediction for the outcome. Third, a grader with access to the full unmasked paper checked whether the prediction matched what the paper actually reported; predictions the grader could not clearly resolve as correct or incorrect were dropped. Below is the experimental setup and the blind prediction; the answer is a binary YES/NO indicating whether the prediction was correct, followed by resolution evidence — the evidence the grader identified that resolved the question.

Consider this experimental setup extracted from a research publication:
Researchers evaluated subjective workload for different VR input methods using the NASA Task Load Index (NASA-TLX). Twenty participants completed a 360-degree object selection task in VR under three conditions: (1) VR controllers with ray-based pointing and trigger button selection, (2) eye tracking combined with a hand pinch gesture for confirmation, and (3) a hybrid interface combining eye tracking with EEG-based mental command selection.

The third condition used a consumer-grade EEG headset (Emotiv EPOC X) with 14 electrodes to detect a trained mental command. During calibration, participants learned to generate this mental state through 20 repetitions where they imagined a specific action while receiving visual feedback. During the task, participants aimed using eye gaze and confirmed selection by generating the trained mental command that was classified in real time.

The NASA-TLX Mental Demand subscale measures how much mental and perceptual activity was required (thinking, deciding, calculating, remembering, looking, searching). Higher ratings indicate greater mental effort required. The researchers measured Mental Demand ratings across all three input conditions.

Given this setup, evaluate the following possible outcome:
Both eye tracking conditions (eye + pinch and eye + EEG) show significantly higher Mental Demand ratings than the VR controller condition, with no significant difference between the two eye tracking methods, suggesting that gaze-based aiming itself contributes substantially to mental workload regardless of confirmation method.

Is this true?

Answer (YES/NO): NO